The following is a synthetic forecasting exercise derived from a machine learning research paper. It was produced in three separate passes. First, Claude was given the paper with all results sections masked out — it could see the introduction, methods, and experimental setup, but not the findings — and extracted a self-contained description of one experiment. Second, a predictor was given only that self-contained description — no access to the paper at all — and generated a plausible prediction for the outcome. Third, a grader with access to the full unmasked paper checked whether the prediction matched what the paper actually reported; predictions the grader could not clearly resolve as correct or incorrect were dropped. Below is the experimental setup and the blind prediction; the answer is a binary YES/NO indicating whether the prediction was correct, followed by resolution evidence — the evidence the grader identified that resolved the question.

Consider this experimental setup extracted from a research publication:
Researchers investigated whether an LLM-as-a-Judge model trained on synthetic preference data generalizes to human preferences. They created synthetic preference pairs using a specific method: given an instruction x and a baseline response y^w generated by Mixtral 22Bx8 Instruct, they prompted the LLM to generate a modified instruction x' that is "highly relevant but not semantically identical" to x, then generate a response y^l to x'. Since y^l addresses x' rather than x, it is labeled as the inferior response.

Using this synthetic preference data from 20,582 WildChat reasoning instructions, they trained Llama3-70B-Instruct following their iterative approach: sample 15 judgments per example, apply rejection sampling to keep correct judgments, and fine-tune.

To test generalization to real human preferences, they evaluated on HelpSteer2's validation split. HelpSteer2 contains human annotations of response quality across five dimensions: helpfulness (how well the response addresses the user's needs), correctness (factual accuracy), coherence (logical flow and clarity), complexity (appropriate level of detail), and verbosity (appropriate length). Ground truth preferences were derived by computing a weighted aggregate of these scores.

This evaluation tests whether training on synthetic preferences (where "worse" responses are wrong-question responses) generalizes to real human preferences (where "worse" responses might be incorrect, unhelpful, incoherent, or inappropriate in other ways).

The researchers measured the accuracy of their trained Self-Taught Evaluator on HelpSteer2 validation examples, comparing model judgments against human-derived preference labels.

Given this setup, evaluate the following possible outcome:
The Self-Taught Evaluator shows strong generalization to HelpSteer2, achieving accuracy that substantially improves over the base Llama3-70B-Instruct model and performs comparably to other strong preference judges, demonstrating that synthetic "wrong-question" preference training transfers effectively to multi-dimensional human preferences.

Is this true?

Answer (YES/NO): NO